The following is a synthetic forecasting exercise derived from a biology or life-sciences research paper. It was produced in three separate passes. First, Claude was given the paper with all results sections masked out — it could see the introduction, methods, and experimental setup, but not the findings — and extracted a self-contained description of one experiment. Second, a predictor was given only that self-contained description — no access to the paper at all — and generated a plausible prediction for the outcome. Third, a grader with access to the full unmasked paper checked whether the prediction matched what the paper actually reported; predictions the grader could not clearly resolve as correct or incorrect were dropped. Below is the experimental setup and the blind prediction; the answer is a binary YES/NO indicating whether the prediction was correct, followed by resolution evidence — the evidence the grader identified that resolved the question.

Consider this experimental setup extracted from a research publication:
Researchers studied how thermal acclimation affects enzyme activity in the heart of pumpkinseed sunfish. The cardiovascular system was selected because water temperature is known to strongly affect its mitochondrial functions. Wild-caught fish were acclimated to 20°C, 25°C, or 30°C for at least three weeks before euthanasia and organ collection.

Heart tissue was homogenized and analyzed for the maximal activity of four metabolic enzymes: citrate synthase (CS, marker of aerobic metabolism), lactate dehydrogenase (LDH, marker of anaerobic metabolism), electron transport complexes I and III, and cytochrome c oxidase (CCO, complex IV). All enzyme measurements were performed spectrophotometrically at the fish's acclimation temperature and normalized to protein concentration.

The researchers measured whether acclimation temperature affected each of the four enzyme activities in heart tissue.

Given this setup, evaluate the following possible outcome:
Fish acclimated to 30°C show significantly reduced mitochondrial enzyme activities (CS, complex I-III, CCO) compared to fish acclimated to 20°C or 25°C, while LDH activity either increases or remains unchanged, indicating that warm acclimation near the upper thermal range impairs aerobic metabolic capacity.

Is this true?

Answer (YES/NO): NO